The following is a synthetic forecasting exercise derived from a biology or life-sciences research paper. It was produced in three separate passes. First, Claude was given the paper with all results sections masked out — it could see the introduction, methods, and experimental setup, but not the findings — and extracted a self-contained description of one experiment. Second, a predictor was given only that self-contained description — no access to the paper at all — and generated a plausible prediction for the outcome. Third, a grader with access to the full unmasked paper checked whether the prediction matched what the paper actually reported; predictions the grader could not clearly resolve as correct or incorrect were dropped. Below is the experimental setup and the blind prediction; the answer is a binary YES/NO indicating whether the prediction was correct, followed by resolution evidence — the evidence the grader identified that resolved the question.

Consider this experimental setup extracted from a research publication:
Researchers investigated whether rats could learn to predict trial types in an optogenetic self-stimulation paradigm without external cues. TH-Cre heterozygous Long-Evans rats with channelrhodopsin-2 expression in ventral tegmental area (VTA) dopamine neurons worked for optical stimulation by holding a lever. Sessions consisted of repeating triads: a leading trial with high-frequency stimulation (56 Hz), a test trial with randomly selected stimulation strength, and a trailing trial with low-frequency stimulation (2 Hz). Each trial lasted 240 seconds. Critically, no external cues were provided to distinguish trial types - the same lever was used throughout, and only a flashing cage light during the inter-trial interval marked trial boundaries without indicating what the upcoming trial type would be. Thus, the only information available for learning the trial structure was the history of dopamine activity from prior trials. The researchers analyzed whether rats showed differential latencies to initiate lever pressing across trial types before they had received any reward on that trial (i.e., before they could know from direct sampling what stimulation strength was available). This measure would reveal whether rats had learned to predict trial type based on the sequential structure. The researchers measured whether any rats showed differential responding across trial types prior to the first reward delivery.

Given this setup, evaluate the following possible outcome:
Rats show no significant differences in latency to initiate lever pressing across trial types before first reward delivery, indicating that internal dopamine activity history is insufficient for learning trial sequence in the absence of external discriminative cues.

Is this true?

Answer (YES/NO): NO